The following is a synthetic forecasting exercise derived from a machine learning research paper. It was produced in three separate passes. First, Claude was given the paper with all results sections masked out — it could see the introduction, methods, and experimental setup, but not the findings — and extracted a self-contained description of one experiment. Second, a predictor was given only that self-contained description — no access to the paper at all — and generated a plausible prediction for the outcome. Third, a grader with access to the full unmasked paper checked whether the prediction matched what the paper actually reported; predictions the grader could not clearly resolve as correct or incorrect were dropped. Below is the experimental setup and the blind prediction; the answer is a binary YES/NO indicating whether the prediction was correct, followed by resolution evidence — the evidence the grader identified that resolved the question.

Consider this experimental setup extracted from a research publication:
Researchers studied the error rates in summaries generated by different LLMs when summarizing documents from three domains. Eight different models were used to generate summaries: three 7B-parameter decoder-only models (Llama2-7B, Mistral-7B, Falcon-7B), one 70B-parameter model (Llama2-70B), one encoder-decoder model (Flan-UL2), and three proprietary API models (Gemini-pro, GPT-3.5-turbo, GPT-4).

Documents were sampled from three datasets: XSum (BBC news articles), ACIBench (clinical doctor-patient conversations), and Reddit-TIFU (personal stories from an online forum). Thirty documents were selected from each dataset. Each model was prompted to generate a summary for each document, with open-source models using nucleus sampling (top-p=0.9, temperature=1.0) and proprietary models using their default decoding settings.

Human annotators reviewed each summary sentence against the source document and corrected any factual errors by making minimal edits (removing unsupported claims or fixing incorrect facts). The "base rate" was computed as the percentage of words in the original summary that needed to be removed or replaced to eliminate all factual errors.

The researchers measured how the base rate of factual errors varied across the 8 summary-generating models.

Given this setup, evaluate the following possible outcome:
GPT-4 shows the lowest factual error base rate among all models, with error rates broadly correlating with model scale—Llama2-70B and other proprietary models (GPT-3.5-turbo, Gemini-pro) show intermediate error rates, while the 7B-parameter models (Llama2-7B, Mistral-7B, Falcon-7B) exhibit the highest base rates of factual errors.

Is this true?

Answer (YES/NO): NO